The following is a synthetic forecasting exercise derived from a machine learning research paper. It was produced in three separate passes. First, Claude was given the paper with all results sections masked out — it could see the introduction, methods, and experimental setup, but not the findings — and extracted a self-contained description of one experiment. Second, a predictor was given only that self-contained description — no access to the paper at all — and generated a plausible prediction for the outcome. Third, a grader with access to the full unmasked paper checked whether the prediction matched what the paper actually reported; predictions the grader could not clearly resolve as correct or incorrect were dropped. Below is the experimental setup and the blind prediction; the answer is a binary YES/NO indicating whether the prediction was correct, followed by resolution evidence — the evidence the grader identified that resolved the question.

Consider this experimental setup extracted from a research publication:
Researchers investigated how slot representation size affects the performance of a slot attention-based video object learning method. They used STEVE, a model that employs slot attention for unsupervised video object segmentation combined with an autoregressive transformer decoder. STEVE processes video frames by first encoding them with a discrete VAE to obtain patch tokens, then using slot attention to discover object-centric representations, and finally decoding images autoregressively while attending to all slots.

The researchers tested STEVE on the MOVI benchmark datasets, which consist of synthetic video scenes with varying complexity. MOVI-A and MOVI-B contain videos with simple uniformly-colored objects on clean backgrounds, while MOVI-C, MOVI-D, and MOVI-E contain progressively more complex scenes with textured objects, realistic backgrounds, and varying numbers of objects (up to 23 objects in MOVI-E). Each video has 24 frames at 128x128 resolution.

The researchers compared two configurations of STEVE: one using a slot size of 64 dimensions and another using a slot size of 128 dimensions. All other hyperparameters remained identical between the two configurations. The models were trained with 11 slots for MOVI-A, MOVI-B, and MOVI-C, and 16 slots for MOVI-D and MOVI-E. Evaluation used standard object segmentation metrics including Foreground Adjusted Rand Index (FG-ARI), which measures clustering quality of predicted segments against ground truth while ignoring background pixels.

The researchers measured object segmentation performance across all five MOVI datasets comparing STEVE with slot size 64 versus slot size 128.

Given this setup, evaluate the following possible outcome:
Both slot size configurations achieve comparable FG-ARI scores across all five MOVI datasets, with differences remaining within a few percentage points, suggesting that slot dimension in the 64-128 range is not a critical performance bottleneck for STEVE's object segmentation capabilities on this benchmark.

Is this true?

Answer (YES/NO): YES